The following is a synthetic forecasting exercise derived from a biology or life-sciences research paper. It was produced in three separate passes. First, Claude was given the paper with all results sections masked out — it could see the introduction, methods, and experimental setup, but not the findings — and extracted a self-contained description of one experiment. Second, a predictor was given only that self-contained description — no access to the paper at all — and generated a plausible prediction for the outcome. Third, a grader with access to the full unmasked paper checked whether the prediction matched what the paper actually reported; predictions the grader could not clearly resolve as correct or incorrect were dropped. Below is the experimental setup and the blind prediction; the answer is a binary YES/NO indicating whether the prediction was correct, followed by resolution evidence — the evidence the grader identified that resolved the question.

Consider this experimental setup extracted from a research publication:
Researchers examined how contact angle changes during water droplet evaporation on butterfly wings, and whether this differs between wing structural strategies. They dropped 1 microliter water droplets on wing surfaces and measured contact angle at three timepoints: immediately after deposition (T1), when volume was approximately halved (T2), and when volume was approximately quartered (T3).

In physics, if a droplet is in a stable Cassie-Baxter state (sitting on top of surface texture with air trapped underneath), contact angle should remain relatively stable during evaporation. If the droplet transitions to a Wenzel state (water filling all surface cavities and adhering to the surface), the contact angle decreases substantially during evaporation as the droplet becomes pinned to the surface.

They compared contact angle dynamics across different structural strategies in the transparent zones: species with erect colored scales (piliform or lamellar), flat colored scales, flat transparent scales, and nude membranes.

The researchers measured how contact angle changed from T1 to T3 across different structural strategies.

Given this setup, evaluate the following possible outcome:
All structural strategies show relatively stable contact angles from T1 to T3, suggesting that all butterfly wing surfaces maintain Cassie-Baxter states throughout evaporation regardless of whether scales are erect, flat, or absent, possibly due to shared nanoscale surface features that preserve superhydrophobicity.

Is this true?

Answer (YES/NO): NO